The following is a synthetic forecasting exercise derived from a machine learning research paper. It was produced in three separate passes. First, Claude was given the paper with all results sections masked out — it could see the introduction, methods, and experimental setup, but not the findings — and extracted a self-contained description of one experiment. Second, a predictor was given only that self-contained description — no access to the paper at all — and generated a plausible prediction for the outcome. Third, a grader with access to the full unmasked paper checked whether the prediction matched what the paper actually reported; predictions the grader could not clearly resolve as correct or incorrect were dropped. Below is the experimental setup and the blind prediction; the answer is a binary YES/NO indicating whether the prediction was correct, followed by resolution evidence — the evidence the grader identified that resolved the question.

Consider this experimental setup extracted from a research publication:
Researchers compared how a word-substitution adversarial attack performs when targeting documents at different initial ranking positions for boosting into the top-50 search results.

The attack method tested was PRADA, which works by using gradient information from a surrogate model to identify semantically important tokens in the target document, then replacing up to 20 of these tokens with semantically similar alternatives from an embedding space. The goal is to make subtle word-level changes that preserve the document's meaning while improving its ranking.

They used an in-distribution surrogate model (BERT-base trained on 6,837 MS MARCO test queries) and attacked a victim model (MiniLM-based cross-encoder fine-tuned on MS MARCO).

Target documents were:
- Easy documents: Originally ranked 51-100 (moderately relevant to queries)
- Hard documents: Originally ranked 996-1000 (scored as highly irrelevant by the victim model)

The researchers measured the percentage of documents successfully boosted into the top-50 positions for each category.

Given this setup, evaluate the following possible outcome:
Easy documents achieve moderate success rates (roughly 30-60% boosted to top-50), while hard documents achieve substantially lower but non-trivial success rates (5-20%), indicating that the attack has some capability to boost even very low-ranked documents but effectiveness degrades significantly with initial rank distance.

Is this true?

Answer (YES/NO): NO